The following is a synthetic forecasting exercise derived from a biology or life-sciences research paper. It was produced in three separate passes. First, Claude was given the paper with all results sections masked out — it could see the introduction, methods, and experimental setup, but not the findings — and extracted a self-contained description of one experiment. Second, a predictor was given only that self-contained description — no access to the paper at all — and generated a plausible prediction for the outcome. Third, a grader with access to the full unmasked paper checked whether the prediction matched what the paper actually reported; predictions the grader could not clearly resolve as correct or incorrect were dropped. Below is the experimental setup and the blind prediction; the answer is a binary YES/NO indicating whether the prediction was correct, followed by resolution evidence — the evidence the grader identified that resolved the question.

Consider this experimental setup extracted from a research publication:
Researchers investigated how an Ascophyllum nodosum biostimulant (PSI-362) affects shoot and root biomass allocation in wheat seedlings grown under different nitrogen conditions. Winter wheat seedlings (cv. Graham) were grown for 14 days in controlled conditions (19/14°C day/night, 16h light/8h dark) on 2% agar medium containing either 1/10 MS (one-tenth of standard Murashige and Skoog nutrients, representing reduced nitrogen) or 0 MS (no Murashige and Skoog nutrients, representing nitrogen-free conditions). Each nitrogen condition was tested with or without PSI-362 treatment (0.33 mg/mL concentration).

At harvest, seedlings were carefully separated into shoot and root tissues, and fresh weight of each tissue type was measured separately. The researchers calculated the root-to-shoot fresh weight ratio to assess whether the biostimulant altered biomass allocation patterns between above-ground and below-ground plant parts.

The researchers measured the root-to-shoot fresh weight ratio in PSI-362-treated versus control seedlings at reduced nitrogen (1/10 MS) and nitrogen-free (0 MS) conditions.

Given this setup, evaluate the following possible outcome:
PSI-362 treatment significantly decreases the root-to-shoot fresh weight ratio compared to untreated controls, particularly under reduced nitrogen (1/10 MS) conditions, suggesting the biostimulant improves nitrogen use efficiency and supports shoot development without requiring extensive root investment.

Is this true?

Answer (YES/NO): NO